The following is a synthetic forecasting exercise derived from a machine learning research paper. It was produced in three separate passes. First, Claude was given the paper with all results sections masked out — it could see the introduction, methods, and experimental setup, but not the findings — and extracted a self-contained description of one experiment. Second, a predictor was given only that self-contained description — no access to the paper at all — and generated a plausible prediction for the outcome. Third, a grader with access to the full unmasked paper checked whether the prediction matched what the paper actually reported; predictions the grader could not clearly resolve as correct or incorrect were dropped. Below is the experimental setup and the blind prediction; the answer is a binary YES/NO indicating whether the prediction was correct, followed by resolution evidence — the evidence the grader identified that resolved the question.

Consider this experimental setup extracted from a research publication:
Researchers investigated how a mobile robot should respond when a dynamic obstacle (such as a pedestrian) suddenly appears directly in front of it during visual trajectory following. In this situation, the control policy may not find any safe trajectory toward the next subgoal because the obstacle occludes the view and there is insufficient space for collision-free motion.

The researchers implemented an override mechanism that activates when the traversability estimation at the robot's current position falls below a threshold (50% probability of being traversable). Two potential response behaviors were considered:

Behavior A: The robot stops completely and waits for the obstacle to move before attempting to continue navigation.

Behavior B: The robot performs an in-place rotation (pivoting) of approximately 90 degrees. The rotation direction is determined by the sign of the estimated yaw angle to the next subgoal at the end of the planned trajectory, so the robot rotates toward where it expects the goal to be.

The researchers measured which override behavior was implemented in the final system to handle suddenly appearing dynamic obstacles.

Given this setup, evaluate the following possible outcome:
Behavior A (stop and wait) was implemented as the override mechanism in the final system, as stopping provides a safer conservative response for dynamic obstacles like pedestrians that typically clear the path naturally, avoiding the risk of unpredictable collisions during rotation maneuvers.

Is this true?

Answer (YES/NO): NO